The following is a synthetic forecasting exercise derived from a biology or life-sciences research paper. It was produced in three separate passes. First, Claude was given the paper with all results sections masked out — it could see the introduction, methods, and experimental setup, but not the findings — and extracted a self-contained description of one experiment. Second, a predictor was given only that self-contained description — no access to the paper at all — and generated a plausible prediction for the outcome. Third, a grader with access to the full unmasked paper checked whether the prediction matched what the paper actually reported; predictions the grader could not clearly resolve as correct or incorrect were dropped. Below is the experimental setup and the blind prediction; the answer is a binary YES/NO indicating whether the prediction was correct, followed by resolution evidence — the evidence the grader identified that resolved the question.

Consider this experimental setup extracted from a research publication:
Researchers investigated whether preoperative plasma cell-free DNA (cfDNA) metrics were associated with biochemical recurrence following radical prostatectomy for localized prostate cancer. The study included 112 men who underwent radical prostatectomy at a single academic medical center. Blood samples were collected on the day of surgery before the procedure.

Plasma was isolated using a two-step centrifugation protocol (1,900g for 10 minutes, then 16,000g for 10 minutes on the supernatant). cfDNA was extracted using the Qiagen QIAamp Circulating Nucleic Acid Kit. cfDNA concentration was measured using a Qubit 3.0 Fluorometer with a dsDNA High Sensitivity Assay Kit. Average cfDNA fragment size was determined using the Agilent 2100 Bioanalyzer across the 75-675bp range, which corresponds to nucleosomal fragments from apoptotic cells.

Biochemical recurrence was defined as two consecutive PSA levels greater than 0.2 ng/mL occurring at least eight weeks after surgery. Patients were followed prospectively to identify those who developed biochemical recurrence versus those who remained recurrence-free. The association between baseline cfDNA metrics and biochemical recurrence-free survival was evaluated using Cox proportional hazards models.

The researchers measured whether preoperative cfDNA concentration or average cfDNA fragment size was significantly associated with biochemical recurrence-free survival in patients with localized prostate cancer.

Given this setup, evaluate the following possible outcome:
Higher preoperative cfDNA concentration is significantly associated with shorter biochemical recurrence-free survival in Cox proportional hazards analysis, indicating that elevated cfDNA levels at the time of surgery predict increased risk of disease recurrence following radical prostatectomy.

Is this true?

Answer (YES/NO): NO